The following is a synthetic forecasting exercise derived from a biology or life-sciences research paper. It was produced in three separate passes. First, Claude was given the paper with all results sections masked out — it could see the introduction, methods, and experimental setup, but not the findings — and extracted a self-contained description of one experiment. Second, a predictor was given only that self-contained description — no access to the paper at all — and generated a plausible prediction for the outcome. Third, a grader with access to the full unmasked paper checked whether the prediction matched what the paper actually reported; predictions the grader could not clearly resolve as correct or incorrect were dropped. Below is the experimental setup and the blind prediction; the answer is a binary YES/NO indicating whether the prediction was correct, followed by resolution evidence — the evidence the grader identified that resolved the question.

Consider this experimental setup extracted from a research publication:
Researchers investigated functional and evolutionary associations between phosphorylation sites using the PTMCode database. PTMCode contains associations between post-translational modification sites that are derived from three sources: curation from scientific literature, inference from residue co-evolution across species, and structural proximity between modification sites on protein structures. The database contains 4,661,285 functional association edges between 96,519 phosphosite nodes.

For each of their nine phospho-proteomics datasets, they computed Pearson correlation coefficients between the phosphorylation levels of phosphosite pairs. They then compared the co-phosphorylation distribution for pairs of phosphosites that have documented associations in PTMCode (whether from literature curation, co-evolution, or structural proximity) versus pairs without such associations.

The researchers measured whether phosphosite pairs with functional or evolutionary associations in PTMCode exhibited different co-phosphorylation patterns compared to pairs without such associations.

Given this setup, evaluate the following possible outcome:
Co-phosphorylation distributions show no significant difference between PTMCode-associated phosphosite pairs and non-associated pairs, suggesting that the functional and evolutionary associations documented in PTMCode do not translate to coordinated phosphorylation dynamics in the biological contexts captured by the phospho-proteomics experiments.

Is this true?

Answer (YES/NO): NO